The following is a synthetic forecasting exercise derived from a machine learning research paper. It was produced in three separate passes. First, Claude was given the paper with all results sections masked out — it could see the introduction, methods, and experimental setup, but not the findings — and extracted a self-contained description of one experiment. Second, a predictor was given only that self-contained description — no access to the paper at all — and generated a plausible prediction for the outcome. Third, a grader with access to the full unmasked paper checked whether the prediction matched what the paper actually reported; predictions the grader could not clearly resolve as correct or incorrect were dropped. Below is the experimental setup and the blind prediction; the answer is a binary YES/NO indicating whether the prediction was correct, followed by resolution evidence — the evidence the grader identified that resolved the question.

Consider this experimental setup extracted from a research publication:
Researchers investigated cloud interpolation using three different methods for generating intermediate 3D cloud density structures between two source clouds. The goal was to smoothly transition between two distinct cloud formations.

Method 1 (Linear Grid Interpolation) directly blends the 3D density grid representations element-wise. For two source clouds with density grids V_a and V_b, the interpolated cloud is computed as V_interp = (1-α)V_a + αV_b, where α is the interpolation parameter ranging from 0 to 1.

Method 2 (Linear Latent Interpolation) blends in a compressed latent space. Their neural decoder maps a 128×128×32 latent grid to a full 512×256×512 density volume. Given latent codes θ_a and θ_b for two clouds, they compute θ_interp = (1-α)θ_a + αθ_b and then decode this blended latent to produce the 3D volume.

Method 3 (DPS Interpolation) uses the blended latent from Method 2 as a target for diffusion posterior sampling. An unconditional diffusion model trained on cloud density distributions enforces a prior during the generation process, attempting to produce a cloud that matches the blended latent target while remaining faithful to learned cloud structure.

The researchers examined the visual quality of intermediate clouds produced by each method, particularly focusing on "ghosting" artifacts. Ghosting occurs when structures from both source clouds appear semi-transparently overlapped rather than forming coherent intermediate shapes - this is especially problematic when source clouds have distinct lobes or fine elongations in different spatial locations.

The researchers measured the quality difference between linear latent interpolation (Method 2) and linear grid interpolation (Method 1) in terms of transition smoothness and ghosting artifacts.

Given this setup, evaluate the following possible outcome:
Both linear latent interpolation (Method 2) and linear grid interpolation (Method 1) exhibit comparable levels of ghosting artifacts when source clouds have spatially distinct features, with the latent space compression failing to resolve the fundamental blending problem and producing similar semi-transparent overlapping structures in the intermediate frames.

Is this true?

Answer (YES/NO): NO